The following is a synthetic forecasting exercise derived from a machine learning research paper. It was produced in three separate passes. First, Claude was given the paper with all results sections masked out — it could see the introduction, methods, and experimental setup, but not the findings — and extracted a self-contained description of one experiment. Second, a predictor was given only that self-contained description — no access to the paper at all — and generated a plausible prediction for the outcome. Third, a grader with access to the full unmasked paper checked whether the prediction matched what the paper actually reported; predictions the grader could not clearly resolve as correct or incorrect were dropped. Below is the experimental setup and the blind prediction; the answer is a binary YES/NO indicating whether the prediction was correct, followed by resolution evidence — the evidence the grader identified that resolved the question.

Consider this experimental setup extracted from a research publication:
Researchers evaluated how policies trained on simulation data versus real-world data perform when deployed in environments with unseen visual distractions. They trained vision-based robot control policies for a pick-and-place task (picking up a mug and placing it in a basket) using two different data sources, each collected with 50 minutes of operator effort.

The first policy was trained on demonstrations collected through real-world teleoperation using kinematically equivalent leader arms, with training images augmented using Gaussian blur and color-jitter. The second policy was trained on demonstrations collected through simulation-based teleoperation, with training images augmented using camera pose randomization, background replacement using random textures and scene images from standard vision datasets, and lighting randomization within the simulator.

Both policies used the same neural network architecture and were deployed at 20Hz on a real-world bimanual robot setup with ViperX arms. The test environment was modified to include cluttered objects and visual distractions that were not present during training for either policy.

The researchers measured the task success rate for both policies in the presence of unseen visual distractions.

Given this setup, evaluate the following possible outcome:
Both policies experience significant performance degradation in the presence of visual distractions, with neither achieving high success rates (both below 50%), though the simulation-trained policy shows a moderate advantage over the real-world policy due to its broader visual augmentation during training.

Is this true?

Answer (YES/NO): NO